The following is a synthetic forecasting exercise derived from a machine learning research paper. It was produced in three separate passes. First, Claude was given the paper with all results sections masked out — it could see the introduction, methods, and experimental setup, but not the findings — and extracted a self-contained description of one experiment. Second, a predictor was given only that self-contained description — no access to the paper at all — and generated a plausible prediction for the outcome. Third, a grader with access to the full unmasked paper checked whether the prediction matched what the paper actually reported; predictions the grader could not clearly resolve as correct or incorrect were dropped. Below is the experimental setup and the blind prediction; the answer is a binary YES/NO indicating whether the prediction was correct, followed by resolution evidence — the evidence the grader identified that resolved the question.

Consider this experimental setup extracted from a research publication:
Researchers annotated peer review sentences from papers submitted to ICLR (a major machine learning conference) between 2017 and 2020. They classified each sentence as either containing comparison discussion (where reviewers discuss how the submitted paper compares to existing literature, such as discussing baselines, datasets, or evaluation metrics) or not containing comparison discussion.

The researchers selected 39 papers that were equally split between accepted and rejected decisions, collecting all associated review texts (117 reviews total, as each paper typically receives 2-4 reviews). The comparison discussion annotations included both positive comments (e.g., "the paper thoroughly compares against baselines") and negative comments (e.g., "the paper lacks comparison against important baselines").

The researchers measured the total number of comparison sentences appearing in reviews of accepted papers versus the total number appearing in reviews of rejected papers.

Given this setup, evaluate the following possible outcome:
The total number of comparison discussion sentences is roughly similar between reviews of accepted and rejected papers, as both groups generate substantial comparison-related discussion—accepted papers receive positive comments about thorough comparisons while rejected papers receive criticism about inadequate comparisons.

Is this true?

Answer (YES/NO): NO